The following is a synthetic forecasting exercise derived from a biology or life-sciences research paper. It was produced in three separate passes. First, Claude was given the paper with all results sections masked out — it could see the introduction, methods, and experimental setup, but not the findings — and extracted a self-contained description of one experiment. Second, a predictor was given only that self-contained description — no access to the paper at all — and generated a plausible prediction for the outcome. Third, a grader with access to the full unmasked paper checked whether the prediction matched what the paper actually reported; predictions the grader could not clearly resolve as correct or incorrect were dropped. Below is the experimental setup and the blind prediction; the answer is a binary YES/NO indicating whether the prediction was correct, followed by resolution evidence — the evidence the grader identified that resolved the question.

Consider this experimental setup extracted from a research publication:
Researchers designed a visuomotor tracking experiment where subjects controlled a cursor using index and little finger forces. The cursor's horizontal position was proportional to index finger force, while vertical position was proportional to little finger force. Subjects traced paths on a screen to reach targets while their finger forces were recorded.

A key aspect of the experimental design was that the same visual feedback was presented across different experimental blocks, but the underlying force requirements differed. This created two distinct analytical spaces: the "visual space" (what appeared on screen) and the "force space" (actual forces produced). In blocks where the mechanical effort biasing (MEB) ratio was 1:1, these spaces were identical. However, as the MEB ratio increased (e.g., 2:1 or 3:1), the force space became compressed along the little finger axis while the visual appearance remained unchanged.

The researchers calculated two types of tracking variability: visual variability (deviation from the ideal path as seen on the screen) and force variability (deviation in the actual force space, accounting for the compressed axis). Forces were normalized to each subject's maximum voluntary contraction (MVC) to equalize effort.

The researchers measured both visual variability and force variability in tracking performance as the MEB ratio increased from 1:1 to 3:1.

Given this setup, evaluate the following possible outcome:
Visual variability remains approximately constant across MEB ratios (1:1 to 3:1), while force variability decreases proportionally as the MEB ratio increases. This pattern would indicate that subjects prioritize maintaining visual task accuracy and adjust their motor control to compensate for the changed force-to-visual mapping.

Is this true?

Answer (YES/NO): NO